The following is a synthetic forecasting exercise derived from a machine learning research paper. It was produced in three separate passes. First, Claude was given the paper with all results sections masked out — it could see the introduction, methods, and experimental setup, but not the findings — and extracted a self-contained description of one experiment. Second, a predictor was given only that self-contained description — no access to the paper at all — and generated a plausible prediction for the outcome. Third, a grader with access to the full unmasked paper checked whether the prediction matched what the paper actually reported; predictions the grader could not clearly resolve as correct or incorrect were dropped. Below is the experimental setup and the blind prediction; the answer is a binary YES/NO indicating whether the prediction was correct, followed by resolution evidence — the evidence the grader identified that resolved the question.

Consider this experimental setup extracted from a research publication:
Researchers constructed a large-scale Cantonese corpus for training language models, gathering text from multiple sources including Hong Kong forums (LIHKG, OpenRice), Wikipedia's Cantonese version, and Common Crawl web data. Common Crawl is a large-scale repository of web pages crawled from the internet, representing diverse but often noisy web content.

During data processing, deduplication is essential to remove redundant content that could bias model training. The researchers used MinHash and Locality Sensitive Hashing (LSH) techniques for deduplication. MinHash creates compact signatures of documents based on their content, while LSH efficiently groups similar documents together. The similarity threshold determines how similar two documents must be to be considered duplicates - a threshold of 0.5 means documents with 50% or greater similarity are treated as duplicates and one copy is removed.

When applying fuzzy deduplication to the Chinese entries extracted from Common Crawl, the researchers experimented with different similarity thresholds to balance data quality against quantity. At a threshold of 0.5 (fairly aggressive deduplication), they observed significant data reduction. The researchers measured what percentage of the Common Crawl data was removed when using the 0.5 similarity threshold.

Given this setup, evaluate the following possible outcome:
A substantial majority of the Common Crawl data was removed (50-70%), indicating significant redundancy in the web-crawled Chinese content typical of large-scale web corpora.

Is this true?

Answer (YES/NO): NO